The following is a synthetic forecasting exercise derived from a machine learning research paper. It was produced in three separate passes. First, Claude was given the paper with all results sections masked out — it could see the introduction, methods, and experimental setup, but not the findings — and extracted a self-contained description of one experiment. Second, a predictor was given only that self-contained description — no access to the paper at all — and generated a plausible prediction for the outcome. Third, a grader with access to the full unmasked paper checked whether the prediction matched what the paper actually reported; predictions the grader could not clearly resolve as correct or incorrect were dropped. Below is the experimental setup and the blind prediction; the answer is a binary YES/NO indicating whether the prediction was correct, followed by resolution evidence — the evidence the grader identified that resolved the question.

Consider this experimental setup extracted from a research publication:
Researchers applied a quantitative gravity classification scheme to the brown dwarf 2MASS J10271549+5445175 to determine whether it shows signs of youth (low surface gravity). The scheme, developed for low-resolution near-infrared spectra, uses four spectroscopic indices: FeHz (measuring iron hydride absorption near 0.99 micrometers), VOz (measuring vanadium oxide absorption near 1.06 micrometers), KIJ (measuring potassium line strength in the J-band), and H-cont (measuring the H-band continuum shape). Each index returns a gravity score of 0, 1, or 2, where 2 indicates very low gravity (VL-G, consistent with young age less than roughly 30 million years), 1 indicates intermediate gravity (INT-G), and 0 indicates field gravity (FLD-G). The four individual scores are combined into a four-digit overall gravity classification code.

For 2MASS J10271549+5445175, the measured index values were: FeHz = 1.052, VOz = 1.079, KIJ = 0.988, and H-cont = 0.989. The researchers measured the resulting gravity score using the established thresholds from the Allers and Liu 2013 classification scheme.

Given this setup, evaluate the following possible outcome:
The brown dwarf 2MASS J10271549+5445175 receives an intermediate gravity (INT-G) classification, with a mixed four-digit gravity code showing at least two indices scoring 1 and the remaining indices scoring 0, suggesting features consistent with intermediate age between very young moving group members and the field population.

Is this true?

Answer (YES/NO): NO